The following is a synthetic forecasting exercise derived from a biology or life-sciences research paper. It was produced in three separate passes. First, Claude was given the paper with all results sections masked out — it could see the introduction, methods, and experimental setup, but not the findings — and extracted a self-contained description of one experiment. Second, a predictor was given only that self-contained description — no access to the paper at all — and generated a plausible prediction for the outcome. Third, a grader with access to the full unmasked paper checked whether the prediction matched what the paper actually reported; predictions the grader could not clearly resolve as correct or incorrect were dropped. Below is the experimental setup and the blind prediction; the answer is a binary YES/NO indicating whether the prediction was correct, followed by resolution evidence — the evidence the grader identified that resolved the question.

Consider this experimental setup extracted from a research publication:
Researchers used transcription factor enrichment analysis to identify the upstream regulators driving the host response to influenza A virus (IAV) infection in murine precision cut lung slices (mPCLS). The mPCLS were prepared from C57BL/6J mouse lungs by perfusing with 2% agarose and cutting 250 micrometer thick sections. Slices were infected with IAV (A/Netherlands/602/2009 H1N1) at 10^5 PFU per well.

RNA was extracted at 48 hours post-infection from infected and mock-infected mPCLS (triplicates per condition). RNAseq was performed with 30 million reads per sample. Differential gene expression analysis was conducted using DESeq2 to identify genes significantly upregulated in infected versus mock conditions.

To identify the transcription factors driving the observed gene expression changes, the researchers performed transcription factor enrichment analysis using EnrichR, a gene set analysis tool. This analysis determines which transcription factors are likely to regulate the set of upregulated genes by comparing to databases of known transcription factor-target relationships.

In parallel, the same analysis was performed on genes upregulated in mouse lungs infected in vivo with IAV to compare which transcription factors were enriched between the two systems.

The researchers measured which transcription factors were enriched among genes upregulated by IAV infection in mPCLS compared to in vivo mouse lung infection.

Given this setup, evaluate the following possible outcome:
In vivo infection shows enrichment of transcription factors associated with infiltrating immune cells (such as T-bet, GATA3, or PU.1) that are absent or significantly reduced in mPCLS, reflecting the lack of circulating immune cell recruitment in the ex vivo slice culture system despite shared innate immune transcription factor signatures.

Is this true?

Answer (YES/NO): NO